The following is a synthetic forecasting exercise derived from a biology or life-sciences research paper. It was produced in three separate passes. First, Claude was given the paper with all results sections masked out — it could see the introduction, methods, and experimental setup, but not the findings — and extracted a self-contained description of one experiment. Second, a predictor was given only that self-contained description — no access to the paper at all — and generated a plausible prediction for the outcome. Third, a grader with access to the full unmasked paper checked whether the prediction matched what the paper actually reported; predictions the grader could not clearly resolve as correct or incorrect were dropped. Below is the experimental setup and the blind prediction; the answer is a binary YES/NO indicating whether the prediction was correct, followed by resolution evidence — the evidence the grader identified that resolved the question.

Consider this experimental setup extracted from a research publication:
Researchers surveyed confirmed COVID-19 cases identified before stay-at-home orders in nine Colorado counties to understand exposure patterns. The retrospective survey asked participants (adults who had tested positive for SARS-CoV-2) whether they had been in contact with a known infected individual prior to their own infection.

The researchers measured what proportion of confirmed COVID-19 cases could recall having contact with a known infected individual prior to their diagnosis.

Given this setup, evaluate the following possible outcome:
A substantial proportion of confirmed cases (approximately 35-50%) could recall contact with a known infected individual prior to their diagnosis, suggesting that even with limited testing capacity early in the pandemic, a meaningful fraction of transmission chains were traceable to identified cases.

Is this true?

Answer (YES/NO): NO